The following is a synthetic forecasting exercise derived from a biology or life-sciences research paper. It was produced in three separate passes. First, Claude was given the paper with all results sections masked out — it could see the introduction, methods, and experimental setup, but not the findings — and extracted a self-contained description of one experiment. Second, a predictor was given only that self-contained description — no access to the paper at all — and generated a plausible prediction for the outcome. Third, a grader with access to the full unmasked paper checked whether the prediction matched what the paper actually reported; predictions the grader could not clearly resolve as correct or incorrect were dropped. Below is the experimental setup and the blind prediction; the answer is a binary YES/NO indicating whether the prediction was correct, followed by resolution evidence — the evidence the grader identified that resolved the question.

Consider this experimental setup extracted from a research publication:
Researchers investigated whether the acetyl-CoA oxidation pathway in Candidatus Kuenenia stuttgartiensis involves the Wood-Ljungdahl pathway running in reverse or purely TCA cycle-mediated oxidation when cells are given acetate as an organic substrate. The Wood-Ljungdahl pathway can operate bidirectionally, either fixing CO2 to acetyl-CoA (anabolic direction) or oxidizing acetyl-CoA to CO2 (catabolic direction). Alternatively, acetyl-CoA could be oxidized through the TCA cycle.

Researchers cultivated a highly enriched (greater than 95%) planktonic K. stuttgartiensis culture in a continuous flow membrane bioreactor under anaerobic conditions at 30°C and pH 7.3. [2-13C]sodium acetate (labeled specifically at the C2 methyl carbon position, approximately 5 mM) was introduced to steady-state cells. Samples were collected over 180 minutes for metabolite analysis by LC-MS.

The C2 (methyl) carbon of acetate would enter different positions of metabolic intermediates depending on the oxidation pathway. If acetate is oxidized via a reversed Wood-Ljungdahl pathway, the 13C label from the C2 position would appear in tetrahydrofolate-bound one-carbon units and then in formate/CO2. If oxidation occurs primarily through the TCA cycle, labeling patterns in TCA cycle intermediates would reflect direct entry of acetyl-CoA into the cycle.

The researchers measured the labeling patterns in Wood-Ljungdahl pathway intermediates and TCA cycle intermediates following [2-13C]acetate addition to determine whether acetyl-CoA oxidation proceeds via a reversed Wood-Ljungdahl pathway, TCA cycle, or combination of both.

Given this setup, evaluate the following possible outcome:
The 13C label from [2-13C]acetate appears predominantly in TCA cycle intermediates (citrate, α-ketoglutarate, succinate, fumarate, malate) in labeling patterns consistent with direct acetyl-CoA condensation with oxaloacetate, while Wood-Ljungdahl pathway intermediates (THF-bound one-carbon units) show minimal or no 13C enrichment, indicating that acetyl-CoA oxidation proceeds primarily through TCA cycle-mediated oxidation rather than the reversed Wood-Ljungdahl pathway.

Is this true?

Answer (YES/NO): NO